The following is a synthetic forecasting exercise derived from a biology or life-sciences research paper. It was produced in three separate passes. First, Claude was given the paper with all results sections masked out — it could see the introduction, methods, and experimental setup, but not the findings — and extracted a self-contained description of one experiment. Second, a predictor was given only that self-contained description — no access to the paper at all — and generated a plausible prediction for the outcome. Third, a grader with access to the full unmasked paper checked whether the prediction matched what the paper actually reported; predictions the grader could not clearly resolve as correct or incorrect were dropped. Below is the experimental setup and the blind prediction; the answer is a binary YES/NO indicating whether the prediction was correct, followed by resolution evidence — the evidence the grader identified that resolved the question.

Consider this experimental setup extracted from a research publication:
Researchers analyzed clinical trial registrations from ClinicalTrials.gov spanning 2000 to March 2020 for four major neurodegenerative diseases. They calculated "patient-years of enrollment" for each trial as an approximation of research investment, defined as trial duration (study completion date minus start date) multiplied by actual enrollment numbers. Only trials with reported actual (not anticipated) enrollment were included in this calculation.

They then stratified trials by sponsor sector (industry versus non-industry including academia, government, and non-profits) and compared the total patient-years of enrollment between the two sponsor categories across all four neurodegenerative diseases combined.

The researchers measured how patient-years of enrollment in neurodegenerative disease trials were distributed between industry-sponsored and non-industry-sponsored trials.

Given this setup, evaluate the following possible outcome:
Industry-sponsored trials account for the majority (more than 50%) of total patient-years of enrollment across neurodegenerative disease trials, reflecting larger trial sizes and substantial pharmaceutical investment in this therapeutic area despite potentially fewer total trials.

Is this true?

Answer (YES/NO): YES